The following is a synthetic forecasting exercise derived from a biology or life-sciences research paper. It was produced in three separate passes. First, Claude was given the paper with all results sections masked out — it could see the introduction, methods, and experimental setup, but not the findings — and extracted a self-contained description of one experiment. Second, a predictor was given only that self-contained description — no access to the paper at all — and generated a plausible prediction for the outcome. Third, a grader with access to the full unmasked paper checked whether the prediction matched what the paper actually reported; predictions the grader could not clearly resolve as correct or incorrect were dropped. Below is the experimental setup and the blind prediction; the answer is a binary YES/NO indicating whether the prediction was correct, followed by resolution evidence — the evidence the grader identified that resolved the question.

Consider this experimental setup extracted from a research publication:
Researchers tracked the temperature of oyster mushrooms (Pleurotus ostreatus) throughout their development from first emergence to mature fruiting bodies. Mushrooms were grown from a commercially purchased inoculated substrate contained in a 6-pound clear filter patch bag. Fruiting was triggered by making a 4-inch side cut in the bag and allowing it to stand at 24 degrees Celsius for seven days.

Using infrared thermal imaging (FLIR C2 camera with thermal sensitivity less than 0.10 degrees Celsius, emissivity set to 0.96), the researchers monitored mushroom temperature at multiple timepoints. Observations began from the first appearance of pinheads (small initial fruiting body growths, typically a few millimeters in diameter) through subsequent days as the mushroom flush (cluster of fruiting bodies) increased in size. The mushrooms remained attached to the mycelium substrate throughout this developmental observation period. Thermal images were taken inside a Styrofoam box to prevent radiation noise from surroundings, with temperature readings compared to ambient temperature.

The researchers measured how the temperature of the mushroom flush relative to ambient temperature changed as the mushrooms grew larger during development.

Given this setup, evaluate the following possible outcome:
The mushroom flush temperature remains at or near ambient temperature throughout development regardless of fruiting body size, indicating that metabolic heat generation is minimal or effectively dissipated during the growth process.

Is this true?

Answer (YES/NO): NO